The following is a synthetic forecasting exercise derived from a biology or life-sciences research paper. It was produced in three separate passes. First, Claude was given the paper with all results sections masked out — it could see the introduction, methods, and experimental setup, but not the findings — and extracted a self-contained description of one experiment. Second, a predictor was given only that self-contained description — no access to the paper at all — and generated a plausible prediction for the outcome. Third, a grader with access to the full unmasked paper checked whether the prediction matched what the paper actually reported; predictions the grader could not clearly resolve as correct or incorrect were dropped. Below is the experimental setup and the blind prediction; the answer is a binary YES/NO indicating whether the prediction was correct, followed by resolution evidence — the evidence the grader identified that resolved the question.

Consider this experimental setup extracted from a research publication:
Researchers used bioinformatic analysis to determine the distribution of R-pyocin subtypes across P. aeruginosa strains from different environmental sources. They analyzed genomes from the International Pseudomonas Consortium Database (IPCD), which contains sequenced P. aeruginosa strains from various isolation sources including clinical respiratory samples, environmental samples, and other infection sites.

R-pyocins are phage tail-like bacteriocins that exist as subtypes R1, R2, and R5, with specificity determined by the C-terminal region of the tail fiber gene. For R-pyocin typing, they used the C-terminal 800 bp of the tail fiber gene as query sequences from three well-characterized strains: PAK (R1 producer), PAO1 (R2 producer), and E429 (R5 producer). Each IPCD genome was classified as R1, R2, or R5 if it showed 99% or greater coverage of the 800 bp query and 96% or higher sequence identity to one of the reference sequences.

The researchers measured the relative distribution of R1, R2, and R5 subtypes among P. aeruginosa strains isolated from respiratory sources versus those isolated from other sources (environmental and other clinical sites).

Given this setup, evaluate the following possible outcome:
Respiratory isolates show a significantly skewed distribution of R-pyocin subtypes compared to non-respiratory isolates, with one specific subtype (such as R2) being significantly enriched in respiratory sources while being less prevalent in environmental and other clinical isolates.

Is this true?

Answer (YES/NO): NO